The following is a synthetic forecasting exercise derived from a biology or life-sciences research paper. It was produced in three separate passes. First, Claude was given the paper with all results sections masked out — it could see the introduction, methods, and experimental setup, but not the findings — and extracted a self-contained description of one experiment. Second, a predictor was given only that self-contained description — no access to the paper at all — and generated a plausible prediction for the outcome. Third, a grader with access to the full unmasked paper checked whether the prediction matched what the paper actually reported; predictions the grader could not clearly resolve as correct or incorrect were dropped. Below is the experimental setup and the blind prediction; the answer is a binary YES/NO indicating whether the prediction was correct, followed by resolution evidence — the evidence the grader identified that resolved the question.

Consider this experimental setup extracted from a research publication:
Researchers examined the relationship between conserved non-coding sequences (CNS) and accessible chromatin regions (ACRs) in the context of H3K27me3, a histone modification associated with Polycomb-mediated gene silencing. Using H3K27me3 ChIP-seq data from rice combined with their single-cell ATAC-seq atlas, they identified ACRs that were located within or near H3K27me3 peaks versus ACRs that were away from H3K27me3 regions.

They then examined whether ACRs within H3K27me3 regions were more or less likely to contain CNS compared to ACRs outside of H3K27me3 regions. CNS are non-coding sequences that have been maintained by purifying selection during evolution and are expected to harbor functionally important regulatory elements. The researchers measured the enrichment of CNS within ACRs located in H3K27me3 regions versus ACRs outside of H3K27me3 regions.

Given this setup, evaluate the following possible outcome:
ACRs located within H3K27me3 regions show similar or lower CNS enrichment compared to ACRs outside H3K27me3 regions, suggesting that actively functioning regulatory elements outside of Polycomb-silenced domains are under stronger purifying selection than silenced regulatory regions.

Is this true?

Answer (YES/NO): NO